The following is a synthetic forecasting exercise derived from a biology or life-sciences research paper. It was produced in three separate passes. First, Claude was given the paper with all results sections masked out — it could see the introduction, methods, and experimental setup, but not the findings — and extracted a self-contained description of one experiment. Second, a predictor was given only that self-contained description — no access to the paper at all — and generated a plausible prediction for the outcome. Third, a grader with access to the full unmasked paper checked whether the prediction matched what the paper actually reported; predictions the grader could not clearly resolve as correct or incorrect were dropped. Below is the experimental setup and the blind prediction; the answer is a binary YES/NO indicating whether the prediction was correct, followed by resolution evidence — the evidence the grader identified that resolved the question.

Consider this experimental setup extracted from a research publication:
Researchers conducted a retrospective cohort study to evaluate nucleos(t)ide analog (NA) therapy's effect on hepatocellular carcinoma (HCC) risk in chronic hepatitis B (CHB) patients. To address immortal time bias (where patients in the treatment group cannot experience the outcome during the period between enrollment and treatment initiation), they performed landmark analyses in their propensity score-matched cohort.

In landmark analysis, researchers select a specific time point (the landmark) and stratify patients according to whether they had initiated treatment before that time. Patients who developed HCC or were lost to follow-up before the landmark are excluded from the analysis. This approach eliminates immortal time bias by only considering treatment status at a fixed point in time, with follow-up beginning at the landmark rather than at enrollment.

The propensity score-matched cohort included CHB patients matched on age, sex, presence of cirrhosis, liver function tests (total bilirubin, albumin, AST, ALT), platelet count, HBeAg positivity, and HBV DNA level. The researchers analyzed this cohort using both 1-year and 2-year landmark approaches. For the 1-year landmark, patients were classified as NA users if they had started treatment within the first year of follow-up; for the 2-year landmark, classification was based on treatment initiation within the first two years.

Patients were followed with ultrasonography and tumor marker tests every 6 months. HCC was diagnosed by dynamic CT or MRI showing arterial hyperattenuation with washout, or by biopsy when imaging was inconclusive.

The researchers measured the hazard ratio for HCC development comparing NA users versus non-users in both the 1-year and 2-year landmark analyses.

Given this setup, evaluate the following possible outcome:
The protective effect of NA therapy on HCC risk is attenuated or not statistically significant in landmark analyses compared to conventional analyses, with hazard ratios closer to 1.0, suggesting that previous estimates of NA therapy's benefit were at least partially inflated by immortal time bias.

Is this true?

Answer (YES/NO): NO